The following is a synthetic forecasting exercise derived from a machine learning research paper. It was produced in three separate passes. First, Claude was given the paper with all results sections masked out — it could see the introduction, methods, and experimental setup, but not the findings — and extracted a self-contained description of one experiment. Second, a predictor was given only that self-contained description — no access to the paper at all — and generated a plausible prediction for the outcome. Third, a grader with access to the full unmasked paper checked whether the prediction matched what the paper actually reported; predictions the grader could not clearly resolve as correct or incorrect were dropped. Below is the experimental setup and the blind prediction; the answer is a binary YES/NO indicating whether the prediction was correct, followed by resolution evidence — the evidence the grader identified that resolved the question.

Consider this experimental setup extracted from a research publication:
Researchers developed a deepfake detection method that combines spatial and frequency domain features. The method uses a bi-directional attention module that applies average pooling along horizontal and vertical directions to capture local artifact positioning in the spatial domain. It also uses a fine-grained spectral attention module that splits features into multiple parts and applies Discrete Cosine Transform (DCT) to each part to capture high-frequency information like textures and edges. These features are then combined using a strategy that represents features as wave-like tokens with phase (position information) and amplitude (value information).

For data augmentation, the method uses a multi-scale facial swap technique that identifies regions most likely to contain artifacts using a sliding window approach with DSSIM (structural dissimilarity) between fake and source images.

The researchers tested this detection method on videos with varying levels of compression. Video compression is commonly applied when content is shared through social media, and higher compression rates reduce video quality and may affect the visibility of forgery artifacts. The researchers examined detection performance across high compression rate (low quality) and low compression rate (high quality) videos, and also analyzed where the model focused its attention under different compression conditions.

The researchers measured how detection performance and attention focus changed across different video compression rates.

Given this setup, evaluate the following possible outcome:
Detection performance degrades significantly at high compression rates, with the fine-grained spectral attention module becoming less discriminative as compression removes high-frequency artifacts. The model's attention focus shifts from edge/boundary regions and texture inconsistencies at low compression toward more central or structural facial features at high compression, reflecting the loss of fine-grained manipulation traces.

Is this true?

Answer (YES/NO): NO